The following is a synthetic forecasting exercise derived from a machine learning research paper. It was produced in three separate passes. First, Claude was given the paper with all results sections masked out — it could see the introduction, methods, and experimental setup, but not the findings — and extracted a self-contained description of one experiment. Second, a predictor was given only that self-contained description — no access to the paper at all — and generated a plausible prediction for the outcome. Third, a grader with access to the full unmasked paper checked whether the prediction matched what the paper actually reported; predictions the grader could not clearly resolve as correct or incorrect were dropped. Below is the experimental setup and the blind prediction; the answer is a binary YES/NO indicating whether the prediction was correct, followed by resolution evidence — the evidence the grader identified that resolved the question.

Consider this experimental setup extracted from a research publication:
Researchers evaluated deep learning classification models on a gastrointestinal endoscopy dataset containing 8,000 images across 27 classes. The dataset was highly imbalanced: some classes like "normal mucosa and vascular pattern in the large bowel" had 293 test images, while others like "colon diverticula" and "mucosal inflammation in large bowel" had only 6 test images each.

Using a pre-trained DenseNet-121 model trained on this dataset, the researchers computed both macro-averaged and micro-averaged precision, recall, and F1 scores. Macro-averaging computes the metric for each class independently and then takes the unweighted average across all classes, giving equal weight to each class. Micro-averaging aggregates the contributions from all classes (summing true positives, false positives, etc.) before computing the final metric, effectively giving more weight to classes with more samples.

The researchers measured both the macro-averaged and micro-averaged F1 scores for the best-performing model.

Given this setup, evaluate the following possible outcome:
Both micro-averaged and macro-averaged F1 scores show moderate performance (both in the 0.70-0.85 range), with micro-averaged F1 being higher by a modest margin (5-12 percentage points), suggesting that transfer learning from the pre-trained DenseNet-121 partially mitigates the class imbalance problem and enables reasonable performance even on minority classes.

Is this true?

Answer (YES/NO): NO